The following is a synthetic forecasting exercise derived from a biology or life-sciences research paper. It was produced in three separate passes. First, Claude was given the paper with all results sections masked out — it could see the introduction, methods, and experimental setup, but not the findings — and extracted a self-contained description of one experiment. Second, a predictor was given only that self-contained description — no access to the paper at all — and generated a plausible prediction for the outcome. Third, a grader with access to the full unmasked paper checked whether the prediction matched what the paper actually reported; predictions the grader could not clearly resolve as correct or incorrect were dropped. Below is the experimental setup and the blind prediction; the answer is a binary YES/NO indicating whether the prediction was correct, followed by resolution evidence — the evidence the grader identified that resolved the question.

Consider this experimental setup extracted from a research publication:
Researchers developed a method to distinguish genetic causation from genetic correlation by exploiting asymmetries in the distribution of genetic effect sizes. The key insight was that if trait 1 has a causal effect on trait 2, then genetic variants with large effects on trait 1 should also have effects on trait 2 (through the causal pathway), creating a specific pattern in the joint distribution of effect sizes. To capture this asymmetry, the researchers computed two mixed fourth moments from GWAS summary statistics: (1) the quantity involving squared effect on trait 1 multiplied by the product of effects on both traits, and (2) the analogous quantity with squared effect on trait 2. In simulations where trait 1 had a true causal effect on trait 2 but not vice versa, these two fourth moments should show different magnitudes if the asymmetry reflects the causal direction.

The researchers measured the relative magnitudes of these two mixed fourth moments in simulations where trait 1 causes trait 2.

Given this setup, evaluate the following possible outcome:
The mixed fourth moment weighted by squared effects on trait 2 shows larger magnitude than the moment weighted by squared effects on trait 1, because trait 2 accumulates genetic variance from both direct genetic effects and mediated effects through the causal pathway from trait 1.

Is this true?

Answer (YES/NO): NO